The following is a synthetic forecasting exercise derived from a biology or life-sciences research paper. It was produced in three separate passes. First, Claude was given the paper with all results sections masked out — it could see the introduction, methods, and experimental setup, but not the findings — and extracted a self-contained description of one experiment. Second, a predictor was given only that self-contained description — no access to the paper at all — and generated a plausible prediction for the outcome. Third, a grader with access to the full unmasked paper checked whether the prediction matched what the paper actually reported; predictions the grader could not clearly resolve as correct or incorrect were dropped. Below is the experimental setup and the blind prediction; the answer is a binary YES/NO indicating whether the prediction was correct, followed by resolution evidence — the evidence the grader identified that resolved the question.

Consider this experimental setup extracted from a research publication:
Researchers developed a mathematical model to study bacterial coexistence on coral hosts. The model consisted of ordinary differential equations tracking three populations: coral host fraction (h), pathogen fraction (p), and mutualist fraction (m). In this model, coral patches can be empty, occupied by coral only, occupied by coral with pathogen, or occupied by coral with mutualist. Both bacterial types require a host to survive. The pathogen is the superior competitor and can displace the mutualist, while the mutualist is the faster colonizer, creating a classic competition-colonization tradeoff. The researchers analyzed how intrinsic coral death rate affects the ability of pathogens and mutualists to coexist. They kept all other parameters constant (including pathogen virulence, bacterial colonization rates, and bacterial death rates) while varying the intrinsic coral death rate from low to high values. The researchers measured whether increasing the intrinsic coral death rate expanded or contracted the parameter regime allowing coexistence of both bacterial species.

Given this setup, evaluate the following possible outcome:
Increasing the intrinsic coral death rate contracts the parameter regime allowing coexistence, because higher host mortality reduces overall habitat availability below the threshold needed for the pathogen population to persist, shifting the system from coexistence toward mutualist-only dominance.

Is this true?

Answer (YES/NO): NO